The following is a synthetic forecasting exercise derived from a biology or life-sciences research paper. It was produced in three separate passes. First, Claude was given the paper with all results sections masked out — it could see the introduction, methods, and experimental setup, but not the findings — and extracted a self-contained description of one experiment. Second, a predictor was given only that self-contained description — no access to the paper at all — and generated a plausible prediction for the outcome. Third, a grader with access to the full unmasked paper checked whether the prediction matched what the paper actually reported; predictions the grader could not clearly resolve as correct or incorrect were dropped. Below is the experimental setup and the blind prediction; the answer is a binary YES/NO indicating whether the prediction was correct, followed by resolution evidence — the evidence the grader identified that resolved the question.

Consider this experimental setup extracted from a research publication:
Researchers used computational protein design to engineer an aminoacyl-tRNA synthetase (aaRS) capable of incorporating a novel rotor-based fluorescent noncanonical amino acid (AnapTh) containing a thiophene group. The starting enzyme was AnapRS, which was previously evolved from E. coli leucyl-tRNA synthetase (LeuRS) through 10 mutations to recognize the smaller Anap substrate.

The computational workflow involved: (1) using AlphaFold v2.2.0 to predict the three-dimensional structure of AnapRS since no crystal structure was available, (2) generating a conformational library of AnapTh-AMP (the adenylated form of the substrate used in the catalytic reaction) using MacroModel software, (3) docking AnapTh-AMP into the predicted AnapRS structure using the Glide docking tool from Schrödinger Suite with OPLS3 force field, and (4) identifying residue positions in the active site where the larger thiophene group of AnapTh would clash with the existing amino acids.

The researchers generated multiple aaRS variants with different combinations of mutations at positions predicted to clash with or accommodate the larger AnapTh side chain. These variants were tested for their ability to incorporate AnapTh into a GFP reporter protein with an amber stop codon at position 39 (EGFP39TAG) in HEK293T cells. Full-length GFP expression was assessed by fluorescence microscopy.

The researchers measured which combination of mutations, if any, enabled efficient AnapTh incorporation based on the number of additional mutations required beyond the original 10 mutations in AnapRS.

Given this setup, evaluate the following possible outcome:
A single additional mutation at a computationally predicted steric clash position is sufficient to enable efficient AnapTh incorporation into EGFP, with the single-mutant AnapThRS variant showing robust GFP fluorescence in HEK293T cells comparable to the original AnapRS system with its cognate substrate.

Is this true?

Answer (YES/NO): NO